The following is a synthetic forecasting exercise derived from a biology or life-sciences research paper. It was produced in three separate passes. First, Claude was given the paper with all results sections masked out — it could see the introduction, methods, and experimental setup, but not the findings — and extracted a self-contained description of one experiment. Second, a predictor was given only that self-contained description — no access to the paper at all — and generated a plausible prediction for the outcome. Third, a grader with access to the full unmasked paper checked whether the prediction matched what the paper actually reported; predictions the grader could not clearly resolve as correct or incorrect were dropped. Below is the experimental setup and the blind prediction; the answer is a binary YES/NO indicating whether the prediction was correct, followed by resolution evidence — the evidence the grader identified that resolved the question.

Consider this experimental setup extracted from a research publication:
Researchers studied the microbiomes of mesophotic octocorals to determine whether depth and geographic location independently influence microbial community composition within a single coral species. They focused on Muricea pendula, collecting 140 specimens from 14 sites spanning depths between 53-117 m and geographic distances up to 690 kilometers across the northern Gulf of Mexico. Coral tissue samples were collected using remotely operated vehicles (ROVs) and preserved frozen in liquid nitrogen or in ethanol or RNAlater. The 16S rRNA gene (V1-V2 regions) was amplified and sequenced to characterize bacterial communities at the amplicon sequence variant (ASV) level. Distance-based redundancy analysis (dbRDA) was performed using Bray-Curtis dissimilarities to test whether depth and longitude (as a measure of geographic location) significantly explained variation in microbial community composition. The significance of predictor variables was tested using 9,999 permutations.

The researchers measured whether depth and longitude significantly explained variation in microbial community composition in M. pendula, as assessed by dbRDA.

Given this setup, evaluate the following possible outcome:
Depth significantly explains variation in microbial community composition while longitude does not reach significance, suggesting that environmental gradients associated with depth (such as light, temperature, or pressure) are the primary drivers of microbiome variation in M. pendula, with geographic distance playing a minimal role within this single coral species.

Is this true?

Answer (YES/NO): NO